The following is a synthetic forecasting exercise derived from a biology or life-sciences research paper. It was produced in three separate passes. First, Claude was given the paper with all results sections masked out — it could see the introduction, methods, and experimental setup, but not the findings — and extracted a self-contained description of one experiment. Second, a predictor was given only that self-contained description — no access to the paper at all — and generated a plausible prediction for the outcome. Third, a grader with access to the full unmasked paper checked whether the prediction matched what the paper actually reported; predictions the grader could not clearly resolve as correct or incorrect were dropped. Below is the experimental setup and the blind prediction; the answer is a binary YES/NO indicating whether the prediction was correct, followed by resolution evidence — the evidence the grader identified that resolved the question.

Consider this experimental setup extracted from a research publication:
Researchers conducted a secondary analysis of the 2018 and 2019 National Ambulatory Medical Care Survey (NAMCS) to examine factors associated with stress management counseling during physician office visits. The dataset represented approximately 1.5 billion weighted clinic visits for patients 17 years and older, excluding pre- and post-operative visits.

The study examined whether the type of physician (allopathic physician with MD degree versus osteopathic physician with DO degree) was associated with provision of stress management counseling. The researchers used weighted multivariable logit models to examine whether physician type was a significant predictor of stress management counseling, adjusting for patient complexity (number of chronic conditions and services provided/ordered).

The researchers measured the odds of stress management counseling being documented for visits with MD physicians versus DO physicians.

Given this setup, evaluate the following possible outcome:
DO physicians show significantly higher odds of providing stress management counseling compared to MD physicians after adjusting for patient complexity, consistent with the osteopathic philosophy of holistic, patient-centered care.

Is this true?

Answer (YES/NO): NO